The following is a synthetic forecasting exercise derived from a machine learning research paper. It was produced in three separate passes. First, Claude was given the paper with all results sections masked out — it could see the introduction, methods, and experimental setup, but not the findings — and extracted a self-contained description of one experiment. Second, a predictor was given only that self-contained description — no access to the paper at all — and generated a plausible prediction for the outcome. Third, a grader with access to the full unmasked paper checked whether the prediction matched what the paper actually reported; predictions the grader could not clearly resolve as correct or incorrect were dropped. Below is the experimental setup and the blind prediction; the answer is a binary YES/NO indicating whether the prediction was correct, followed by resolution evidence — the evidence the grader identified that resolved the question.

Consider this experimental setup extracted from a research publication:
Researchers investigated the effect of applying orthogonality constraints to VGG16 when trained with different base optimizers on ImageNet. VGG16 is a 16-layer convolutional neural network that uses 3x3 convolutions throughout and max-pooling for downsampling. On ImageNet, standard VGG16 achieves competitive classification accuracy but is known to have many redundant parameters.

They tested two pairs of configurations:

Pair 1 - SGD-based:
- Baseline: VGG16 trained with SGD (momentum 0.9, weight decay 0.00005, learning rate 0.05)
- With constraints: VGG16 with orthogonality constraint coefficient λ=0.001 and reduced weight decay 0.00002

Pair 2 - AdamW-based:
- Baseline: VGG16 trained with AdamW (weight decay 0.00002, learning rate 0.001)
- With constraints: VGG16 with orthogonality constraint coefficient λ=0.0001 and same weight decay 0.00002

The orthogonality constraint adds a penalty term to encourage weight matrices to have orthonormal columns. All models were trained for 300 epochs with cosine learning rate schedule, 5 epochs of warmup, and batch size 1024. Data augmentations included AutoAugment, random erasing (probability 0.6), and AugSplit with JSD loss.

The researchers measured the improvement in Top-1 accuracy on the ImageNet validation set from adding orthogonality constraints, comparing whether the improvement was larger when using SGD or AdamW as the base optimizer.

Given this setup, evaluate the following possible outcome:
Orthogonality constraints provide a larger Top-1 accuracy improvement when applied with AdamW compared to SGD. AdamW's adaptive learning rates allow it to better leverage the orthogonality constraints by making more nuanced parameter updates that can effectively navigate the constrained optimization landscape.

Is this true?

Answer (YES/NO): YES